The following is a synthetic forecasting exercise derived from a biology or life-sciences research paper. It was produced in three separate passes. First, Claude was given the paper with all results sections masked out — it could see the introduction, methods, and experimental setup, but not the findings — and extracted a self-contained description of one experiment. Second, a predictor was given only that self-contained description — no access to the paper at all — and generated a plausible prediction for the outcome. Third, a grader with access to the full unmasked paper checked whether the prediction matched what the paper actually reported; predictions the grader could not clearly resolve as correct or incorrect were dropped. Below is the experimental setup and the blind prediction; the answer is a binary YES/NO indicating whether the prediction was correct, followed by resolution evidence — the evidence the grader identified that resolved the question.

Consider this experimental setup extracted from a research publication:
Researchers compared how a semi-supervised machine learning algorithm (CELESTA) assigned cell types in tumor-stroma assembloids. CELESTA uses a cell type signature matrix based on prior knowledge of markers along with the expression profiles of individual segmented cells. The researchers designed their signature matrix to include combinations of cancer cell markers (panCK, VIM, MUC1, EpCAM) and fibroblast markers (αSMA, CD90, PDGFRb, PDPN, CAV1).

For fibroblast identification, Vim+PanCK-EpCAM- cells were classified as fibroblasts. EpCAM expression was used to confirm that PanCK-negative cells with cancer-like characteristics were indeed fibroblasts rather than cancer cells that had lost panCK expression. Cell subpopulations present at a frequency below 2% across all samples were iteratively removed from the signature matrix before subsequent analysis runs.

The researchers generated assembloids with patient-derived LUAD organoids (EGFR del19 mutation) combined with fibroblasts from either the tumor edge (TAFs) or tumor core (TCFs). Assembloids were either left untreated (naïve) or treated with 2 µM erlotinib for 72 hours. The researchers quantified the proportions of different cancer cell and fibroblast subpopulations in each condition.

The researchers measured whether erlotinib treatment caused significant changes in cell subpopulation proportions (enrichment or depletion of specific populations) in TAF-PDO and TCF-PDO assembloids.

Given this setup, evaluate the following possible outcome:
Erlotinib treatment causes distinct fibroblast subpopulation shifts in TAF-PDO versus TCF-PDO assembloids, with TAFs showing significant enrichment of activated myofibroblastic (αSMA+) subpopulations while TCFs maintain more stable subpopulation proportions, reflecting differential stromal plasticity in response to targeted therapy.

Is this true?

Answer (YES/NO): NO